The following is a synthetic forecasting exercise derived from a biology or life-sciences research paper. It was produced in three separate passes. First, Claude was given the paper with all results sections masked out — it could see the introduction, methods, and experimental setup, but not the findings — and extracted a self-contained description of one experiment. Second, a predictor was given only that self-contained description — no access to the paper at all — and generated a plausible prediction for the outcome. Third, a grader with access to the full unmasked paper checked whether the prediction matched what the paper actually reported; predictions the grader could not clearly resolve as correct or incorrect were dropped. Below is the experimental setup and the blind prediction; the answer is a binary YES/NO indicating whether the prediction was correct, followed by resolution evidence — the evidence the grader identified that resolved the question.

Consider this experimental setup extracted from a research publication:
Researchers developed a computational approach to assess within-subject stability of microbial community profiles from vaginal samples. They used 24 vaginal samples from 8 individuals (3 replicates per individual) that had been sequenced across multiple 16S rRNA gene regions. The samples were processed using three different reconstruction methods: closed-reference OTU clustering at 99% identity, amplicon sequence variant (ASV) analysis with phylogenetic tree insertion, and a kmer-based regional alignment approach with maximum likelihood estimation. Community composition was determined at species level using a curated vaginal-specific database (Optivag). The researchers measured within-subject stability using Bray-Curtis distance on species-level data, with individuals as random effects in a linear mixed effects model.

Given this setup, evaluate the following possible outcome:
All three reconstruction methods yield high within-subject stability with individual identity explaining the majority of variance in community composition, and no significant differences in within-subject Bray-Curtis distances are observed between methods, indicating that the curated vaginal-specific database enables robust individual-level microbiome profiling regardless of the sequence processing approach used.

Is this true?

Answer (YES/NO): NO